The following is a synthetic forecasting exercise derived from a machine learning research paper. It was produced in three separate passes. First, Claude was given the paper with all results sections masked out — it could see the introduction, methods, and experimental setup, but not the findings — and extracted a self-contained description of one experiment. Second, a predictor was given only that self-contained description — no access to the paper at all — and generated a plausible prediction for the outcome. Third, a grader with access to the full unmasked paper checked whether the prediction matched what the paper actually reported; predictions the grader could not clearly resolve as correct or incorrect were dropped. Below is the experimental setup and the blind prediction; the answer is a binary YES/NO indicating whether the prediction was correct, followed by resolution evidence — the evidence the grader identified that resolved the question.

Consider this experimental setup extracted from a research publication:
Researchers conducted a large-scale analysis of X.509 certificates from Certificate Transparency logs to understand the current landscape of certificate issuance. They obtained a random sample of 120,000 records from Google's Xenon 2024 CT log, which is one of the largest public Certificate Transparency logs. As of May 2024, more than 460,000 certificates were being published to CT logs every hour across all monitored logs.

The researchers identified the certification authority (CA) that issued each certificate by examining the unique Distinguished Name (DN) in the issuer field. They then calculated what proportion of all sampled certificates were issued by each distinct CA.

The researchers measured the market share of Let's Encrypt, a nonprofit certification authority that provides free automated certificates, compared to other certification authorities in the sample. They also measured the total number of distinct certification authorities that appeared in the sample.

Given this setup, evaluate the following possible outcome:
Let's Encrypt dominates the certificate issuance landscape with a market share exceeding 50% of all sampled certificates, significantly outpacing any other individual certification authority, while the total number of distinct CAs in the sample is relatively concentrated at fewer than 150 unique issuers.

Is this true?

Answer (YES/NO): NO